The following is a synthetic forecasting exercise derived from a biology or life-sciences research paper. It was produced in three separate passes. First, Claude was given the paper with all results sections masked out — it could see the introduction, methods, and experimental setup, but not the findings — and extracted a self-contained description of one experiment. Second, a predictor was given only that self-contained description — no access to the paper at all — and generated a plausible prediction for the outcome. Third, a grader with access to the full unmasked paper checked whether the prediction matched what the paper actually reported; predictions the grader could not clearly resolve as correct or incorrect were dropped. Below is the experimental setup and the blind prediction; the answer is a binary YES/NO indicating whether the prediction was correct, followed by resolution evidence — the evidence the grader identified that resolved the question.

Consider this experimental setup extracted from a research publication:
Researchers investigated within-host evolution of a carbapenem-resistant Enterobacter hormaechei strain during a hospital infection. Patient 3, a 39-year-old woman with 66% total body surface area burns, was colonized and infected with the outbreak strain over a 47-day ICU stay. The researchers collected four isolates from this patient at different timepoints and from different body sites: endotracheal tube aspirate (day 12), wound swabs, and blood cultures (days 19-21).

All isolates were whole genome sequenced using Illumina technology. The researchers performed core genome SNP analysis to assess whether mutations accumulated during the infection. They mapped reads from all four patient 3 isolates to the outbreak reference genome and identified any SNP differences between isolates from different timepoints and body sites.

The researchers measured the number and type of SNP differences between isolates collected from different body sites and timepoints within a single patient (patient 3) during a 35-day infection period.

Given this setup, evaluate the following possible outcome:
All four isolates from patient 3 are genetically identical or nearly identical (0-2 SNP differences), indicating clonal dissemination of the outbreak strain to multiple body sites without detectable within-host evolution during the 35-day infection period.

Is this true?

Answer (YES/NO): YES